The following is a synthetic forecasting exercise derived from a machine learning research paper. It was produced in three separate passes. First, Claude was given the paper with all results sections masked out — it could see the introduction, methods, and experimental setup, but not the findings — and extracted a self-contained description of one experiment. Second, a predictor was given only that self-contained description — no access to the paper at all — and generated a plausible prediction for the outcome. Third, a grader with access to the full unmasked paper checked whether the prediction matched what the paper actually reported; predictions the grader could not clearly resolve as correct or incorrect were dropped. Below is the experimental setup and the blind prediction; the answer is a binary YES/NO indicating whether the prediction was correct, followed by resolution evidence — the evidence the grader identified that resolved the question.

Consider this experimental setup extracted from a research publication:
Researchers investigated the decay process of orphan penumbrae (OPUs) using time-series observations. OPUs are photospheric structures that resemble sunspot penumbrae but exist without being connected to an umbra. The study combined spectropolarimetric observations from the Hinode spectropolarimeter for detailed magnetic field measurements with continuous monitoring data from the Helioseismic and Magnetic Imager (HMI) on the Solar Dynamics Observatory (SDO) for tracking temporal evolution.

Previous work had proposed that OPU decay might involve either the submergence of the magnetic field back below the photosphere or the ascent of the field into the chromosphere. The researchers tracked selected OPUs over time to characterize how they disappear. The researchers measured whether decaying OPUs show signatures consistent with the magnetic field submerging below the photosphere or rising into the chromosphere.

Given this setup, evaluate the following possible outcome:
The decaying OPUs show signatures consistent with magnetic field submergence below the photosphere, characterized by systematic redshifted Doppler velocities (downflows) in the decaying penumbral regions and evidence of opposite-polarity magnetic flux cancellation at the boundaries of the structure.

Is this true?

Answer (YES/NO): NO